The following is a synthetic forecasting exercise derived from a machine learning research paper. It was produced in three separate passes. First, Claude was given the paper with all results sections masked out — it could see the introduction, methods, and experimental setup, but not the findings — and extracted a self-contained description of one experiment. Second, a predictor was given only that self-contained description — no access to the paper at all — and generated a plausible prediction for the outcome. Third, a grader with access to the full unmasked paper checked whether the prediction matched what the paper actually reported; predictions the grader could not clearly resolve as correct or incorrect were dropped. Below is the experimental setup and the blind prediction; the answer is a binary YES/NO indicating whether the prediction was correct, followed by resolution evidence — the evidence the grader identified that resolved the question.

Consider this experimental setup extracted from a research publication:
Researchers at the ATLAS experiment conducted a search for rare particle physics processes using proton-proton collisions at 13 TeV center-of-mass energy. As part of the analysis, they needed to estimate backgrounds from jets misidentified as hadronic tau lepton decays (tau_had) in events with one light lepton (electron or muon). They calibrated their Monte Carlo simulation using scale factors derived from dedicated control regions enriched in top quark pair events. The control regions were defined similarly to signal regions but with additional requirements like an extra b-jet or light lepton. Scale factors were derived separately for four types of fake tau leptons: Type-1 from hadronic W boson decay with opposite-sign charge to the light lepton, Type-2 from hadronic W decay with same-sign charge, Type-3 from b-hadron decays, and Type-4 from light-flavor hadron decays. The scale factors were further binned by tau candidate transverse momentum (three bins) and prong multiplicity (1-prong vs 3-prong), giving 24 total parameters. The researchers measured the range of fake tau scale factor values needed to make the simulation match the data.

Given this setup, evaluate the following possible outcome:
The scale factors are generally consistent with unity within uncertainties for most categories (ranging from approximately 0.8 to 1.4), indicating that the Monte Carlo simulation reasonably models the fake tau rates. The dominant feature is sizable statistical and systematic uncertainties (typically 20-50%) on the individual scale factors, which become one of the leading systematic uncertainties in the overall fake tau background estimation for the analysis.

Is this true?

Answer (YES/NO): NO